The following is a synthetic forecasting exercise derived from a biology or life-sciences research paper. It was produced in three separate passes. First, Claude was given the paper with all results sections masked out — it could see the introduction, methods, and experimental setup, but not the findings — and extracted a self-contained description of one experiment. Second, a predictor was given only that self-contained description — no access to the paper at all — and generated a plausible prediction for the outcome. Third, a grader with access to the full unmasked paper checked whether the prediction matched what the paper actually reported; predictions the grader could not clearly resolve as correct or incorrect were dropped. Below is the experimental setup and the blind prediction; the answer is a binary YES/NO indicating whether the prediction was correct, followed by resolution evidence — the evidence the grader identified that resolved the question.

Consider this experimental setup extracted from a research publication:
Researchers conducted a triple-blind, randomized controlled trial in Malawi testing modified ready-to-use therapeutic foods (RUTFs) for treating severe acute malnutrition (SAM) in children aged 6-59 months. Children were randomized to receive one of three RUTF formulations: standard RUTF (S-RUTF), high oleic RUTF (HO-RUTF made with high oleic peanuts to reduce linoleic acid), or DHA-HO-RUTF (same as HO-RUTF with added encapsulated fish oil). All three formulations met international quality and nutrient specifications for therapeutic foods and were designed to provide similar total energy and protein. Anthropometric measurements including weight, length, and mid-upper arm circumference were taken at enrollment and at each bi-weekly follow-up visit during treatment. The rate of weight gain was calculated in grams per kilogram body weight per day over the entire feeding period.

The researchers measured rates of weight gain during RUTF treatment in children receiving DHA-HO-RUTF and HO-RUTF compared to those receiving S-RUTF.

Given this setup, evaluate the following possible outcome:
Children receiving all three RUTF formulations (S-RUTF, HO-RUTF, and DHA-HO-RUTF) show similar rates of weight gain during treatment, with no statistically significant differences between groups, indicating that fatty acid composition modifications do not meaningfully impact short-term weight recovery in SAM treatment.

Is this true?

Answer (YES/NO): YES